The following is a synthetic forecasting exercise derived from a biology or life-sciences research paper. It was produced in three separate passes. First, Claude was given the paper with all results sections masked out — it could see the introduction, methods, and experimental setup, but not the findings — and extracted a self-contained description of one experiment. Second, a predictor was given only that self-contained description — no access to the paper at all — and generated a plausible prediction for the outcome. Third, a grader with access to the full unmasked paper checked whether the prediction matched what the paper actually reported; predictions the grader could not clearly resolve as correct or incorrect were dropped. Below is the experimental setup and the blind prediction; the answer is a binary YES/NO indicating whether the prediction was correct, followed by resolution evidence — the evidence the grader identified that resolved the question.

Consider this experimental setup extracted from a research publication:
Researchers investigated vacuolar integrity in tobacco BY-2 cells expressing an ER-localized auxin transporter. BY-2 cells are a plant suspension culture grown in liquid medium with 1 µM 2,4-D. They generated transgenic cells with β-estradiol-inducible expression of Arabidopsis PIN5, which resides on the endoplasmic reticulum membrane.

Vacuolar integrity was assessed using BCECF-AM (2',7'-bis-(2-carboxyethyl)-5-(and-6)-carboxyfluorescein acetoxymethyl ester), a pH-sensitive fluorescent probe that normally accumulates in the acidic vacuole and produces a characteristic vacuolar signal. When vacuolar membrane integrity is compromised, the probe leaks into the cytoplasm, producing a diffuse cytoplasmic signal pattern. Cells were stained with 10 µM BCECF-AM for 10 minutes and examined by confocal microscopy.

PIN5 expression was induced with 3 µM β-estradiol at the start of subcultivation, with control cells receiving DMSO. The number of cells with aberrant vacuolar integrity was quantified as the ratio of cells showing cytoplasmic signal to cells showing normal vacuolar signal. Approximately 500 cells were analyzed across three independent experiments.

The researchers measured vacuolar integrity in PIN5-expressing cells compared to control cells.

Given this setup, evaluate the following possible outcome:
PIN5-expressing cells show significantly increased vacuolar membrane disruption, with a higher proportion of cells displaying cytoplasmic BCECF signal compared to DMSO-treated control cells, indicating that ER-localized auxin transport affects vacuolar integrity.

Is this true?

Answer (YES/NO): YES